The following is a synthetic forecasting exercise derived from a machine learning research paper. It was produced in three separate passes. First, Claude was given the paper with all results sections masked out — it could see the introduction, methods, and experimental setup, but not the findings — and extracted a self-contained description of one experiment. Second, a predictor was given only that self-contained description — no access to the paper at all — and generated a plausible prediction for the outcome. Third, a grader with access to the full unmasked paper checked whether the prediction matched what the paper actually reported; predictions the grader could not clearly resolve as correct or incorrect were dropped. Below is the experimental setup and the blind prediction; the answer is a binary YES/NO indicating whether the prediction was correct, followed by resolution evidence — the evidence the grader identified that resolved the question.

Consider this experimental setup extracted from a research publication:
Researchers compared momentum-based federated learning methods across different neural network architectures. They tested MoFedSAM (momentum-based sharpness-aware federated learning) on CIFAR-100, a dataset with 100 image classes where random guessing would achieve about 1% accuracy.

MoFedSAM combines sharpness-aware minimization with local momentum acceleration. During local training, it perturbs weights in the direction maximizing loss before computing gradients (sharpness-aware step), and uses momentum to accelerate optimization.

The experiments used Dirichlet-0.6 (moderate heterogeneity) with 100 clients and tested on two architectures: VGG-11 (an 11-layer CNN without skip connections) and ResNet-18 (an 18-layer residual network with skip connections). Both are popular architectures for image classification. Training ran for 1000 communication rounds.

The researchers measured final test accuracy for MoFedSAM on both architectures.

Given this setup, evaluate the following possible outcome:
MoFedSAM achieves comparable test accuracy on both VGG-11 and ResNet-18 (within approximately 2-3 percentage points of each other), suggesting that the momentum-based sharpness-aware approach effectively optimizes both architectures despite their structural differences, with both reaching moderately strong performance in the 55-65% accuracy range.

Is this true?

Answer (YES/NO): NO